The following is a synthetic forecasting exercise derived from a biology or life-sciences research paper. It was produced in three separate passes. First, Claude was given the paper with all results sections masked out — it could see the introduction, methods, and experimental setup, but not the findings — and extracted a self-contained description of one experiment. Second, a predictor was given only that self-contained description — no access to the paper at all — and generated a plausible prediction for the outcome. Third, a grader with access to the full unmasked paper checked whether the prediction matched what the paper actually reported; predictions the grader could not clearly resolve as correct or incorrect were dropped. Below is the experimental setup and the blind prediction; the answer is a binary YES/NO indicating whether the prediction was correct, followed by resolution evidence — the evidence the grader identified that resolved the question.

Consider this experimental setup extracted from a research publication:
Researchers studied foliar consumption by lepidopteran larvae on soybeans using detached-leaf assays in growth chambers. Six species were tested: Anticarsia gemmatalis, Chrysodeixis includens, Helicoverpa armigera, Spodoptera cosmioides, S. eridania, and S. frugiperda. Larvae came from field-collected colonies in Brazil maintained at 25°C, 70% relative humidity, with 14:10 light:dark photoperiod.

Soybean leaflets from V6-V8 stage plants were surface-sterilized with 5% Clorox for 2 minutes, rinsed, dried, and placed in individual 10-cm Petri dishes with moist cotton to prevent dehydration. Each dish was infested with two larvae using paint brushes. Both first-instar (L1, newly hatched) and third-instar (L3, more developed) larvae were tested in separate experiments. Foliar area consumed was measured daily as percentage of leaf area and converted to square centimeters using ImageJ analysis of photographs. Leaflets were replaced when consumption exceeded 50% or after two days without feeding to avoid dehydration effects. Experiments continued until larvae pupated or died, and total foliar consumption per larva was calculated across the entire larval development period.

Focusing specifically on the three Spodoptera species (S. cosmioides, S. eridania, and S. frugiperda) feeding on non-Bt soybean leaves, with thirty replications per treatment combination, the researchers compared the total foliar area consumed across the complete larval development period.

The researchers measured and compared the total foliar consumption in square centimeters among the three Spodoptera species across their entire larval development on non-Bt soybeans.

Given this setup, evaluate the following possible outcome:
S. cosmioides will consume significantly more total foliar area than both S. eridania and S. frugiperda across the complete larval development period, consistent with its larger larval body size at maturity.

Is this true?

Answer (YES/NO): YES